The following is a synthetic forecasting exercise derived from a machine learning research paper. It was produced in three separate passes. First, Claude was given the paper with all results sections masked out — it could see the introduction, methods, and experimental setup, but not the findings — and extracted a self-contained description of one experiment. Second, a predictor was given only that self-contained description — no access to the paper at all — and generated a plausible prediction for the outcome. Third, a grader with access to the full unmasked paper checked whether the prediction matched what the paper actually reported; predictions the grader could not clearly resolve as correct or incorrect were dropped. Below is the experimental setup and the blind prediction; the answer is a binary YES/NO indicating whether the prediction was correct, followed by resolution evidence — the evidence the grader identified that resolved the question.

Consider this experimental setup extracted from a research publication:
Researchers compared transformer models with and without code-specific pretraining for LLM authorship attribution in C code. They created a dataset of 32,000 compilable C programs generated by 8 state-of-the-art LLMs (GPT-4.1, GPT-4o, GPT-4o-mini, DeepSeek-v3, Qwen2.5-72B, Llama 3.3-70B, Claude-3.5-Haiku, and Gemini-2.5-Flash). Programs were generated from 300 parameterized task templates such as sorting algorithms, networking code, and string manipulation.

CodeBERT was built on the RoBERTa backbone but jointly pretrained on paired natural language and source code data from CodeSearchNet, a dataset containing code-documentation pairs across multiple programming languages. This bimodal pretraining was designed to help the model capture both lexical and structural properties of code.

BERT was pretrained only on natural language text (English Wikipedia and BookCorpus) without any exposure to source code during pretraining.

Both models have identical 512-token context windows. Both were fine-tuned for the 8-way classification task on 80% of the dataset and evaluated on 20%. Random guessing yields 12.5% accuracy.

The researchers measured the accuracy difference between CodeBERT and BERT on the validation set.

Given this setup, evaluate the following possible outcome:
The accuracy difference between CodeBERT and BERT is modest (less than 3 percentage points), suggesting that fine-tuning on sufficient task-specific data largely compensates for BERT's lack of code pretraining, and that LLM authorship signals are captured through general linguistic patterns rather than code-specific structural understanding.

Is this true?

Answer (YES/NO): YES